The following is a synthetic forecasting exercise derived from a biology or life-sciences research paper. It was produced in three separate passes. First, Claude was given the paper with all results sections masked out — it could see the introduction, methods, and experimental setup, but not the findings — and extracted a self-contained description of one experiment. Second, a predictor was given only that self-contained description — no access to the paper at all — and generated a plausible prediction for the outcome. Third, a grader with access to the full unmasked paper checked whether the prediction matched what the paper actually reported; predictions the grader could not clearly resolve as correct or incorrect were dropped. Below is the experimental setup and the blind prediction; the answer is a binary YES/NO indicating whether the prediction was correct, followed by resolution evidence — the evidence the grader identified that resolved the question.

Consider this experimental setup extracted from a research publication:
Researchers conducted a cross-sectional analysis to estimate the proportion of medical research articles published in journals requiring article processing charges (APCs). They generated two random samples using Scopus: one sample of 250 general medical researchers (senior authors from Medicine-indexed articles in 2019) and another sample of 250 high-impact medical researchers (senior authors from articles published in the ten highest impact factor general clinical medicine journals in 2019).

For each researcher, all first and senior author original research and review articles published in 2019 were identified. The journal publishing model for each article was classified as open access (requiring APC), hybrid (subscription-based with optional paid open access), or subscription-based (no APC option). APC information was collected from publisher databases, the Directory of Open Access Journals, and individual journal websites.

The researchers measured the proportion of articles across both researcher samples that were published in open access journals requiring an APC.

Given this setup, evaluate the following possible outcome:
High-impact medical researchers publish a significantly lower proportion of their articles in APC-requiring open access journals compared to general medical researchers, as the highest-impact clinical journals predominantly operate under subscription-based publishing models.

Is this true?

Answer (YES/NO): YES